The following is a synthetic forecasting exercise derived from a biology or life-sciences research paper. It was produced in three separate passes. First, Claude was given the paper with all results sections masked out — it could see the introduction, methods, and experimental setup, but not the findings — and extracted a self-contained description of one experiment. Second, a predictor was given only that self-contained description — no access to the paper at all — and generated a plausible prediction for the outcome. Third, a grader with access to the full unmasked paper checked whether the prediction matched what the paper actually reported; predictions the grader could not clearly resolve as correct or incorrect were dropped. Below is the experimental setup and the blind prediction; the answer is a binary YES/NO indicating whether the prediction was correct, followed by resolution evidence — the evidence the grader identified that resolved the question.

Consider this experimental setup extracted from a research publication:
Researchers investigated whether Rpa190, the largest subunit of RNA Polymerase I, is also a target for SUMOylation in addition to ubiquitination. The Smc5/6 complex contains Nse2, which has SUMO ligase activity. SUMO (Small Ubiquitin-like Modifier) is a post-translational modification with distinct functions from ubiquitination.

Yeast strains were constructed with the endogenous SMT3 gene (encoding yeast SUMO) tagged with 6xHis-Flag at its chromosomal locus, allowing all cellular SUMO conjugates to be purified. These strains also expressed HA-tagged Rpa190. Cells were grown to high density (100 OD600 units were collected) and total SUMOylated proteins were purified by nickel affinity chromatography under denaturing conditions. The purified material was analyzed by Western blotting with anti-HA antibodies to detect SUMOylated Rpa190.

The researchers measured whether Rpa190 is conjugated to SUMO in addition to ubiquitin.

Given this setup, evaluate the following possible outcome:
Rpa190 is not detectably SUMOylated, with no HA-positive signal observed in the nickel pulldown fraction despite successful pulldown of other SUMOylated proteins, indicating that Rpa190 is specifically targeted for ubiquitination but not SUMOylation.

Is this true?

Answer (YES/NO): NO